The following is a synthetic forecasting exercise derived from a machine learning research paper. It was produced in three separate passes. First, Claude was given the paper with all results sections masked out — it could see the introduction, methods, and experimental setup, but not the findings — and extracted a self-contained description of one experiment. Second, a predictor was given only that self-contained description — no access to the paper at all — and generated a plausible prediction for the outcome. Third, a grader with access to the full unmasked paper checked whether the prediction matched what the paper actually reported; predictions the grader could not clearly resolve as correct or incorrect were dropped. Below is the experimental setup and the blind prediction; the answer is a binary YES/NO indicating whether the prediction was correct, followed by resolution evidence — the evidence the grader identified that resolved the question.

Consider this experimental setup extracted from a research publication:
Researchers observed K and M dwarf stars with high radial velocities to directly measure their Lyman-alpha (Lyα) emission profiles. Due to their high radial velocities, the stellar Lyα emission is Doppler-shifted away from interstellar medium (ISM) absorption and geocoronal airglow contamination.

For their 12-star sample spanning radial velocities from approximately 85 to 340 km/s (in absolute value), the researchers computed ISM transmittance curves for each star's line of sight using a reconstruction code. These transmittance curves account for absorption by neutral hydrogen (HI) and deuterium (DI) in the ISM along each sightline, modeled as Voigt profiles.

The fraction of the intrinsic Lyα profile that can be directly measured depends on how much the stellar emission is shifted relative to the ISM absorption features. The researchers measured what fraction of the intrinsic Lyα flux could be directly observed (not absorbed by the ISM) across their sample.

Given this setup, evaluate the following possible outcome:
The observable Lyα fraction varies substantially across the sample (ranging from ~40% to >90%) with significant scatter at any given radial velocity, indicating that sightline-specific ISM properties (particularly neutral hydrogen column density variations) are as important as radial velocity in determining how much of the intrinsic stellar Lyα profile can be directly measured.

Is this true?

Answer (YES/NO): YES